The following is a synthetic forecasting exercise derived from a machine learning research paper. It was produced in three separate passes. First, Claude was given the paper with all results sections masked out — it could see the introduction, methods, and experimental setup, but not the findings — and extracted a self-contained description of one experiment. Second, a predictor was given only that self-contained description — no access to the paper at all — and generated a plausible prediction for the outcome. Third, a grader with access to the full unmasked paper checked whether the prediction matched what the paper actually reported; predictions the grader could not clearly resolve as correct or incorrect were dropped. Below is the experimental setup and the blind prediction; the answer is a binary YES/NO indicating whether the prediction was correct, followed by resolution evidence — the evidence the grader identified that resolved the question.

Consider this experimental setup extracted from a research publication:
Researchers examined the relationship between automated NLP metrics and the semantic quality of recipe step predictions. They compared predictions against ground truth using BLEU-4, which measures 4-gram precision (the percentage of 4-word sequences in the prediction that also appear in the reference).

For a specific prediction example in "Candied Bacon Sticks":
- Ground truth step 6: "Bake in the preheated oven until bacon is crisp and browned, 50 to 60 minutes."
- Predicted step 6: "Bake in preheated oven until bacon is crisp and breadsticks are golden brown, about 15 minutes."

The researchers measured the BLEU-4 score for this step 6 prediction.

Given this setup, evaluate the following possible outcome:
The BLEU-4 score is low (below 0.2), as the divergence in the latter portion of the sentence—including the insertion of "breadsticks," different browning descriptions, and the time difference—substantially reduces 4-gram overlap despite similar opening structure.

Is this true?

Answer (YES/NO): NO